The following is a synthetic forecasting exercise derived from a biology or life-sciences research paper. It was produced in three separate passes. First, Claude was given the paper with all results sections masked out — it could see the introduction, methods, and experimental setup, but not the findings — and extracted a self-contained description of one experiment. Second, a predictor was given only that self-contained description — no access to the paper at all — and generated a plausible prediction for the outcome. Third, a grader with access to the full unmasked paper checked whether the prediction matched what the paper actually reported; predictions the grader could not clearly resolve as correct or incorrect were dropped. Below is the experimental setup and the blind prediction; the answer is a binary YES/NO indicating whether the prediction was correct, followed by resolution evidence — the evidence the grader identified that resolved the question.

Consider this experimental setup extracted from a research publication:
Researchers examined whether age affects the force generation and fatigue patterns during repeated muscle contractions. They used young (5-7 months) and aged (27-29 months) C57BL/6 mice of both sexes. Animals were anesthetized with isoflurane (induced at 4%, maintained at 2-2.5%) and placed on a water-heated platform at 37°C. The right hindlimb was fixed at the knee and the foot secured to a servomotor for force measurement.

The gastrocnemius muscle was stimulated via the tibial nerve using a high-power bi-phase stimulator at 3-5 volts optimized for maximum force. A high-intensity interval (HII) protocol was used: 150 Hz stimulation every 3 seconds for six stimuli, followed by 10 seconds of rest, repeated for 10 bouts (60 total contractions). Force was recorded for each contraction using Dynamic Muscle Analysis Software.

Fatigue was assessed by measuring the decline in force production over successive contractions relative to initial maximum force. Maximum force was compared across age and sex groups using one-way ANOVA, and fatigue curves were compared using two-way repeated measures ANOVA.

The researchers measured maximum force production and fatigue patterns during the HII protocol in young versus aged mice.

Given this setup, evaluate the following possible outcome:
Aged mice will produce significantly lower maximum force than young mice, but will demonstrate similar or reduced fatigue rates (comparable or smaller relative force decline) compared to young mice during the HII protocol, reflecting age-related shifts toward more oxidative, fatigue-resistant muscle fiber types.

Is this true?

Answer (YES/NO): NO